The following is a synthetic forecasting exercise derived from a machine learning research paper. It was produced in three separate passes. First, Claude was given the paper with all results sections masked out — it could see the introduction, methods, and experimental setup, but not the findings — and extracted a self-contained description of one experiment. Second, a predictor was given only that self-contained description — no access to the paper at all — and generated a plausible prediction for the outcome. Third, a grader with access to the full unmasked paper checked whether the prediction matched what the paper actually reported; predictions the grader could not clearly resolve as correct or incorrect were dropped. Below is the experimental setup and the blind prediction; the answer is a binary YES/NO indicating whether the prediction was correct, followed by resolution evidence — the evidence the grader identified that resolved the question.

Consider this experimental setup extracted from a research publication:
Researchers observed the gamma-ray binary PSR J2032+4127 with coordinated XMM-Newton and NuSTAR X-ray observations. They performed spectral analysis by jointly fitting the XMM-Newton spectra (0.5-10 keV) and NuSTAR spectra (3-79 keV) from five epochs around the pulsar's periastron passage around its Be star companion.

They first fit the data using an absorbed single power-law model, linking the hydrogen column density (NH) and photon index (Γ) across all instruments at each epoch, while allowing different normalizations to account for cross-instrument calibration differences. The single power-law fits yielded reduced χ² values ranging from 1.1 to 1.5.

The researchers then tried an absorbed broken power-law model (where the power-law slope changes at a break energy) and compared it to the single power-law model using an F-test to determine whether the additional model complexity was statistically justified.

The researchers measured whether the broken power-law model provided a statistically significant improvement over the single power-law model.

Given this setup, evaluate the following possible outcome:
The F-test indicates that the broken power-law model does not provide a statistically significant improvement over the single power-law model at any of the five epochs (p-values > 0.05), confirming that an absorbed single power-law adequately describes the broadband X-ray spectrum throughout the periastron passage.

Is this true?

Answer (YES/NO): NO